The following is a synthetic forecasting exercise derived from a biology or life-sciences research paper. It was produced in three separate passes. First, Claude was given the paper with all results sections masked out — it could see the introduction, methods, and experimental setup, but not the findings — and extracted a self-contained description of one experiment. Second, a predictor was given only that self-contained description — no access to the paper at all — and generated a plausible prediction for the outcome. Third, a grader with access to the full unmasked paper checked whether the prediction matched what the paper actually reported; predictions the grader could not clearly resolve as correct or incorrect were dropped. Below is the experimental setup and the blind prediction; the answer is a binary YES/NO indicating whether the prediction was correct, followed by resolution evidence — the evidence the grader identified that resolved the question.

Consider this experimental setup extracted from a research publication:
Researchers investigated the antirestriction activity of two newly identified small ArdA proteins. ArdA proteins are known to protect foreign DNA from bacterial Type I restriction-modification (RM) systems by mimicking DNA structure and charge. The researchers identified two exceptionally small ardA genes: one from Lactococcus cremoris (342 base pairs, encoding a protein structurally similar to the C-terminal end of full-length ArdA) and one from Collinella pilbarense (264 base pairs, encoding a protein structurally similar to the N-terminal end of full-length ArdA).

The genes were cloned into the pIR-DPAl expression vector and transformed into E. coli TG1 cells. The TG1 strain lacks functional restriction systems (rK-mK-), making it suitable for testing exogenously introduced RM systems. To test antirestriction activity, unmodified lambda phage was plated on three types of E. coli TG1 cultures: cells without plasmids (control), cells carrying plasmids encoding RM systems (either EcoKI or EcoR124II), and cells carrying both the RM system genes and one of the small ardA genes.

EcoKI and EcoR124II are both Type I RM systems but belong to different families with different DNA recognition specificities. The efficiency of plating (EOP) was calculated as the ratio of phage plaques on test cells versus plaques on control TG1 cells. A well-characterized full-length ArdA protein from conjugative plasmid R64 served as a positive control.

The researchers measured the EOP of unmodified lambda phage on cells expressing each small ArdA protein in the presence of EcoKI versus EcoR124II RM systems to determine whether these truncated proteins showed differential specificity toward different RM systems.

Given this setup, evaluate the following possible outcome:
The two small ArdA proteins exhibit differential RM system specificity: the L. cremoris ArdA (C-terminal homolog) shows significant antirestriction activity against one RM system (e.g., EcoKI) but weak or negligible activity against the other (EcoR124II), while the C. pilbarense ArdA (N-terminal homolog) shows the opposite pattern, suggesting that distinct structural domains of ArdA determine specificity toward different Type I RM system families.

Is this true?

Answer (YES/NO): NO